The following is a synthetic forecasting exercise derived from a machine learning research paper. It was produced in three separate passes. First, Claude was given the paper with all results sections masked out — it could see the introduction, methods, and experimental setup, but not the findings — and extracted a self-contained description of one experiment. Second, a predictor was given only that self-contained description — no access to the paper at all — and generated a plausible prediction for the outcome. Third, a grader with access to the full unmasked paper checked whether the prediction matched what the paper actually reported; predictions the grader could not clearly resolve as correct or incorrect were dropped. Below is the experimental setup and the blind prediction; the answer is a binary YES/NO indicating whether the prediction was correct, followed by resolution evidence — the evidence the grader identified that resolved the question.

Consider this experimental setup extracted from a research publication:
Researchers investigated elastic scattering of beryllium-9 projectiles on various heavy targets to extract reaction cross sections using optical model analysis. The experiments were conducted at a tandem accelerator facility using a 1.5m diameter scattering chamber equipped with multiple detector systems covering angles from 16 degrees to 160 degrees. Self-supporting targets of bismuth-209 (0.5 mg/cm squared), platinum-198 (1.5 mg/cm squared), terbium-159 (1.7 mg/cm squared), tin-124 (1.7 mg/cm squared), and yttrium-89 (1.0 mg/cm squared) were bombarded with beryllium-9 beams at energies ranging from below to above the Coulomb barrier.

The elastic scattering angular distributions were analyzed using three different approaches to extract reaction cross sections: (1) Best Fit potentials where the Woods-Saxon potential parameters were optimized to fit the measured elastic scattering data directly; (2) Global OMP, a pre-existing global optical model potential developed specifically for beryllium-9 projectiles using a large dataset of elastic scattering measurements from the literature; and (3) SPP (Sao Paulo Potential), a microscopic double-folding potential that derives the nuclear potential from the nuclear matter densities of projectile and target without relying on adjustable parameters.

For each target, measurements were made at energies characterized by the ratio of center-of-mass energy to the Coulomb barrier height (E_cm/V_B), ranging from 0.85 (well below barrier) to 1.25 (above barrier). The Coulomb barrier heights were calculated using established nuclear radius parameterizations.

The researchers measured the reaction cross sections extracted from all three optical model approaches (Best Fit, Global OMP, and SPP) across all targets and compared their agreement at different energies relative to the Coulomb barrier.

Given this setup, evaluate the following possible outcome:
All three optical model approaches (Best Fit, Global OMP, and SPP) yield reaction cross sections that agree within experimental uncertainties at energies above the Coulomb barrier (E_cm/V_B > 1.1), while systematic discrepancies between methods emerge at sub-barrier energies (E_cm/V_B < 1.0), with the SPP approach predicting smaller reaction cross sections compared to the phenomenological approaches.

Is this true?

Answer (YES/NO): YES